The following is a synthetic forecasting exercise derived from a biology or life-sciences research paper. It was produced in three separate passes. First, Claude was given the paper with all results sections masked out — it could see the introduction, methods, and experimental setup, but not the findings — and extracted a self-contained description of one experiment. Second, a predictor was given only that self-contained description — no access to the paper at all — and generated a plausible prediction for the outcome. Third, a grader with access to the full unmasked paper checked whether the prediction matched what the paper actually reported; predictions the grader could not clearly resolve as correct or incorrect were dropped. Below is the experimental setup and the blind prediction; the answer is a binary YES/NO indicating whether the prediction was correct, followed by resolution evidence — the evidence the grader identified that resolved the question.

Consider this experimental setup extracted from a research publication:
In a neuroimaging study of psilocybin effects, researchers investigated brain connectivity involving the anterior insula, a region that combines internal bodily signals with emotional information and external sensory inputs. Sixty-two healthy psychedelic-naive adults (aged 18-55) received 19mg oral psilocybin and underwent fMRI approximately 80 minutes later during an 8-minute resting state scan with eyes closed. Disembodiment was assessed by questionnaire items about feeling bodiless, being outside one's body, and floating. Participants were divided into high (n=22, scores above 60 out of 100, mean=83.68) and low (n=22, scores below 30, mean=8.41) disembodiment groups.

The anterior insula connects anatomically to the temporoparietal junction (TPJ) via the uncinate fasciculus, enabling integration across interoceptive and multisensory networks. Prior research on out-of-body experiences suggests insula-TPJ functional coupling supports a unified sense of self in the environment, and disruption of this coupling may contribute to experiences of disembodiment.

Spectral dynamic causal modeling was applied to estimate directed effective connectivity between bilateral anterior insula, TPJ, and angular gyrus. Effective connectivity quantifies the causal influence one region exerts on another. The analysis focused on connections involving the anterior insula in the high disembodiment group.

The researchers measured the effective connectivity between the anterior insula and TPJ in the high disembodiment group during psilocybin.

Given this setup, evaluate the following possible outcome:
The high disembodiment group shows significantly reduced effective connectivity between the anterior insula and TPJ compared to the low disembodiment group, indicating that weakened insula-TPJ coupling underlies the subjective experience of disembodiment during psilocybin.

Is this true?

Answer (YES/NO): YES